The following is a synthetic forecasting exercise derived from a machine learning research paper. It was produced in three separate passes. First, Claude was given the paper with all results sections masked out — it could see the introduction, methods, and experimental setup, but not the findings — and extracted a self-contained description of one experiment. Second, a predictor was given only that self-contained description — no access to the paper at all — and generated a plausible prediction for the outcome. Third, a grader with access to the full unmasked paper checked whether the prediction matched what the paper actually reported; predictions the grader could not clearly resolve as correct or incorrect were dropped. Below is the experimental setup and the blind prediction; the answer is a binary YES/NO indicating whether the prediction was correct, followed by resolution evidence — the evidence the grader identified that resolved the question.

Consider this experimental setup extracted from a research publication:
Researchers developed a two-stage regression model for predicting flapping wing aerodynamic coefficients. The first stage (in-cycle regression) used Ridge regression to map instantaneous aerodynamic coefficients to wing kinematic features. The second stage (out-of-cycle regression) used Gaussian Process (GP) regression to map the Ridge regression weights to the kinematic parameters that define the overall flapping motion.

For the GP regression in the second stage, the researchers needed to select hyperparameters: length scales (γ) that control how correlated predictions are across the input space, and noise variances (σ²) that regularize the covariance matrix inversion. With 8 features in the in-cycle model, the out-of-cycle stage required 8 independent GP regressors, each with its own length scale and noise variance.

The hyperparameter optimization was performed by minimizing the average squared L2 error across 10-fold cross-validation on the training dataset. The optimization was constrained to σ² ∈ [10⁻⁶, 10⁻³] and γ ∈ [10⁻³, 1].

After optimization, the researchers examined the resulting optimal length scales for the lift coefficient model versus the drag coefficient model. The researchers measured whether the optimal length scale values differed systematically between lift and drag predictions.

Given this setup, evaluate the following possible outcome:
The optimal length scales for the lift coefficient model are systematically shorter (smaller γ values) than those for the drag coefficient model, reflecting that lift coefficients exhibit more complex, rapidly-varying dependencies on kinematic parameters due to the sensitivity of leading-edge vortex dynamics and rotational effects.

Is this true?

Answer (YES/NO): YES